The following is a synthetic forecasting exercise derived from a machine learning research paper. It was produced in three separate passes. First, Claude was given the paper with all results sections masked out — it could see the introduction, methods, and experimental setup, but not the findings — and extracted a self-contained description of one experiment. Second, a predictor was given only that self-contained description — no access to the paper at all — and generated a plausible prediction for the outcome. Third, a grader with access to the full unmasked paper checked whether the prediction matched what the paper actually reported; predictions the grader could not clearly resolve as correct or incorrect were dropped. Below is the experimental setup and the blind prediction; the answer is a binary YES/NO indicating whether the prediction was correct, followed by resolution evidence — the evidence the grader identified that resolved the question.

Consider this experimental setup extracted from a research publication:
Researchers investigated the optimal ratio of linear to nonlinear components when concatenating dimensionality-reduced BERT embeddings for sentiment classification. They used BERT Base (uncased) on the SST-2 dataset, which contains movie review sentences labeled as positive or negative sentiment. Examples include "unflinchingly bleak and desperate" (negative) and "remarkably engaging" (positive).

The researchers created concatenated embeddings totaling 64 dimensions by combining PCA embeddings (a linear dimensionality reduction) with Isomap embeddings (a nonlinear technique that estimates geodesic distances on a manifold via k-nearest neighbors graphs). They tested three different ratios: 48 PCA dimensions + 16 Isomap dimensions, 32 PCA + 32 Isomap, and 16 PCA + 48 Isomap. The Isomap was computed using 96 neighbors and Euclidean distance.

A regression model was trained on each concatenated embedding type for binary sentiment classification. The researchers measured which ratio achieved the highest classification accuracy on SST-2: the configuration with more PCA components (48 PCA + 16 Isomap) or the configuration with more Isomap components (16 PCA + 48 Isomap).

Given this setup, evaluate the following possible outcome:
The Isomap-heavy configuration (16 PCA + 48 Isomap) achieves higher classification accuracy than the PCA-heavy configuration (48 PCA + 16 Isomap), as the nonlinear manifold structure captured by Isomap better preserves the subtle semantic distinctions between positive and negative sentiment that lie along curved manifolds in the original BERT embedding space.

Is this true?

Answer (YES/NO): NO